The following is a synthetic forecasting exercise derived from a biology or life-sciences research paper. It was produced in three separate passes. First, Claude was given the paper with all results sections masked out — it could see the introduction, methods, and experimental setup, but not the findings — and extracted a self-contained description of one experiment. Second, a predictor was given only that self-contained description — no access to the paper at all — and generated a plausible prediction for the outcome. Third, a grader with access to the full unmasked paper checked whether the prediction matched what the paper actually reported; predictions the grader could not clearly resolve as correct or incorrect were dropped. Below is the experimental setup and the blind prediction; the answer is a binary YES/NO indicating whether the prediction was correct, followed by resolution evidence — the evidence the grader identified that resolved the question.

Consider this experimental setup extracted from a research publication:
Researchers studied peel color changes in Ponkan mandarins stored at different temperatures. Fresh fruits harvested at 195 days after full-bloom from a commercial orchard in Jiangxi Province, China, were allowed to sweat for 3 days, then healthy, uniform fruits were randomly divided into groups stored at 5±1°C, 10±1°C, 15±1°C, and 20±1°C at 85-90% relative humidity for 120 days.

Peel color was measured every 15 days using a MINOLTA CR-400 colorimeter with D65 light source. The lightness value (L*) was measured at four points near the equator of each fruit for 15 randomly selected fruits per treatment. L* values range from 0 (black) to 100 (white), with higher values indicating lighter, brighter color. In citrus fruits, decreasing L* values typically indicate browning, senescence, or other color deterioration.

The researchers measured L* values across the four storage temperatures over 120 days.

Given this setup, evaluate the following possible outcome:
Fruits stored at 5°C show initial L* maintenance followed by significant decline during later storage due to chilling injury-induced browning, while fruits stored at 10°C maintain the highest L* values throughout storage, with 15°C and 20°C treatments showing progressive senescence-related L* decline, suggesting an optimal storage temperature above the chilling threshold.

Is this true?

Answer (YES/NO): NO